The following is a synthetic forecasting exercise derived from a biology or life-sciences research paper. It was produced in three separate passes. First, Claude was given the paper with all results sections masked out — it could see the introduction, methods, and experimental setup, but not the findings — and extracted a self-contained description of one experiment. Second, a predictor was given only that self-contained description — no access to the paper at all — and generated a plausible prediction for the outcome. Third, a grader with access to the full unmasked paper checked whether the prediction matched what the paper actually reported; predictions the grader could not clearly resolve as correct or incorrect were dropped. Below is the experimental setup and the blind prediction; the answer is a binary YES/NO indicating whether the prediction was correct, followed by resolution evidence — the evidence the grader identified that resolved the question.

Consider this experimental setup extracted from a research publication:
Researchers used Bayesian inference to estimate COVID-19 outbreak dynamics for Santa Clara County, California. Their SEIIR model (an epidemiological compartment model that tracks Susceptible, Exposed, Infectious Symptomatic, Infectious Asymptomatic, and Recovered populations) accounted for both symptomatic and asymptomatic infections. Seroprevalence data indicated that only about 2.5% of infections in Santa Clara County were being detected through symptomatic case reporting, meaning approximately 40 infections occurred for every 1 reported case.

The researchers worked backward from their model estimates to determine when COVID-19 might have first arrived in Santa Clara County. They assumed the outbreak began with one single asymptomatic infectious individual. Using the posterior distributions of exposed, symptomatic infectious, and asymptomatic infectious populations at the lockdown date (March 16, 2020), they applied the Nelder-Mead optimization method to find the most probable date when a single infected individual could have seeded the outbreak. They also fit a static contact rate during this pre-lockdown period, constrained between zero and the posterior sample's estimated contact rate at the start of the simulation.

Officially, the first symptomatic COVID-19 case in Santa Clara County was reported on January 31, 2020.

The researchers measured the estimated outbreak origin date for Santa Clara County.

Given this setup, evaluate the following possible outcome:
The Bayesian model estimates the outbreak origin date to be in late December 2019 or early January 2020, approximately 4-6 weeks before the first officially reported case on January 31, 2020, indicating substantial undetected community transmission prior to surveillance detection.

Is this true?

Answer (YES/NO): NO